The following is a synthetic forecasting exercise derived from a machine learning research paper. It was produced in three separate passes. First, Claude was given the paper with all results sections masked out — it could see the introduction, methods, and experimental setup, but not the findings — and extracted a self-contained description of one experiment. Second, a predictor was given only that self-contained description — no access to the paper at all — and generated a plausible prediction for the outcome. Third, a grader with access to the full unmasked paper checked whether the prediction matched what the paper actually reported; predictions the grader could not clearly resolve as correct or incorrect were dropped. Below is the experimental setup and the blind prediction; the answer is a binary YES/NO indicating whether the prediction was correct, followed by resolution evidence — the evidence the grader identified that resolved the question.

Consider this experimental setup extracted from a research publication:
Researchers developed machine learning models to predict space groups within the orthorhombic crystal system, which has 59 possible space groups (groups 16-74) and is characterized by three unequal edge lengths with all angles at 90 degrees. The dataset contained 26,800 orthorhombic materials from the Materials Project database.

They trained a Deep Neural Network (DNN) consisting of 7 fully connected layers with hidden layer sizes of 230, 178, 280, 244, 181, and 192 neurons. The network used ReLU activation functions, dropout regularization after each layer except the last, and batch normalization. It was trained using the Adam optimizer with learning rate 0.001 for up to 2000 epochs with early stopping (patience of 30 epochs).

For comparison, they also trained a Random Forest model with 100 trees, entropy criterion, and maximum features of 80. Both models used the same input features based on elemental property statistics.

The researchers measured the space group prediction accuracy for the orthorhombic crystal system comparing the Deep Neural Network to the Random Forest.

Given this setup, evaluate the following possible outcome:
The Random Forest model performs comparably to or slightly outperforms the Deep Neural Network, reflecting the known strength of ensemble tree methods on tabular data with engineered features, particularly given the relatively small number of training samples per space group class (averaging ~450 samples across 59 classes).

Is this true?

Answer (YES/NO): YES